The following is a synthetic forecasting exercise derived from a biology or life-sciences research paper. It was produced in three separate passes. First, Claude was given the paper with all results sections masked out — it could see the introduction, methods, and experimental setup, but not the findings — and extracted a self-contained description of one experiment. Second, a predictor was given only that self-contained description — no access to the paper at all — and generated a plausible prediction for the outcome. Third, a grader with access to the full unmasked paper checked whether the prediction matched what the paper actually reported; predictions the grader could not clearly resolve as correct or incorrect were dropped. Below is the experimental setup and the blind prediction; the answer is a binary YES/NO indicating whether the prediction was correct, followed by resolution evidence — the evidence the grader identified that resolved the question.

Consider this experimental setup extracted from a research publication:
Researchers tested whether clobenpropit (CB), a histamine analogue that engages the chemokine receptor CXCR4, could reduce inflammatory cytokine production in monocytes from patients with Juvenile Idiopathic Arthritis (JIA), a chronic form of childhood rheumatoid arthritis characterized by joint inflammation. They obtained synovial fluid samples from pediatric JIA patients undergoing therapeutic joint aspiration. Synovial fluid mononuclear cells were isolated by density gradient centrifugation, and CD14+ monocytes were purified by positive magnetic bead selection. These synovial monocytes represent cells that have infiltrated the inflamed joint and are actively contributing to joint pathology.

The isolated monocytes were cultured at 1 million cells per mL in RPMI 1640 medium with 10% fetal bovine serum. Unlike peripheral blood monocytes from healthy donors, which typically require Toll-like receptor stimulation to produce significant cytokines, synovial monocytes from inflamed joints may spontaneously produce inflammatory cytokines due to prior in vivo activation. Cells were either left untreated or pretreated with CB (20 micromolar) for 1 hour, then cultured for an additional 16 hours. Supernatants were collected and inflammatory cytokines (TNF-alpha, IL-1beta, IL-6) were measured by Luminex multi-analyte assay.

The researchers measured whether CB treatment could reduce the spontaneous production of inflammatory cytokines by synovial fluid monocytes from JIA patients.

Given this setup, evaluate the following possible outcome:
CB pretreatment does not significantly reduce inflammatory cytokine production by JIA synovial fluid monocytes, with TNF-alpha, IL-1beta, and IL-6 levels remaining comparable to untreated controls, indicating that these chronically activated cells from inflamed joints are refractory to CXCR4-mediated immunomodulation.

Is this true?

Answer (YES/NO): NO